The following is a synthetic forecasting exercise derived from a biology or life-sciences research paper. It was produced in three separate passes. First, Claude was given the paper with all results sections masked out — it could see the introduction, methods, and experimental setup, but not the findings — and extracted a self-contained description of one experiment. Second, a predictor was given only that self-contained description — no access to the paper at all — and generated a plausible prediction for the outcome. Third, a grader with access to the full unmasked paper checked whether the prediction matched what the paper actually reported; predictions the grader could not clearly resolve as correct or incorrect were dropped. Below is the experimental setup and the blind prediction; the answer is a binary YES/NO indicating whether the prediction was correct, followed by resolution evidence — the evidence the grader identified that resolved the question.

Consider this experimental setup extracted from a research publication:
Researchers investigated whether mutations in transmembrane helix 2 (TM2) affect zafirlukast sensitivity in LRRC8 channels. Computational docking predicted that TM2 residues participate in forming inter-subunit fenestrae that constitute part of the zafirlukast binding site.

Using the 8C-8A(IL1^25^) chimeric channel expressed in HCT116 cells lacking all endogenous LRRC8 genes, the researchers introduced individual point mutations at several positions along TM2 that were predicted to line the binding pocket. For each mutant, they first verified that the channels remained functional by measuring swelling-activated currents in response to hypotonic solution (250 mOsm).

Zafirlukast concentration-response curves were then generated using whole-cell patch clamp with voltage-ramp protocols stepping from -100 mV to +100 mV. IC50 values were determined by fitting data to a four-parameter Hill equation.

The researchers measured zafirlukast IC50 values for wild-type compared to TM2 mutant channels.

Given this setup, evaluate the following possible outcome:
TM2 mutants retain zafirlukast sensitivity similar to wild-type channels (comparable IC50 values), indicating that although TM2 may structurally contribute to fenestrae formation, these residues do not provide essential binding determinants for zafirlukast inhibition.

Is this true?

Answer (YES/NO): NO